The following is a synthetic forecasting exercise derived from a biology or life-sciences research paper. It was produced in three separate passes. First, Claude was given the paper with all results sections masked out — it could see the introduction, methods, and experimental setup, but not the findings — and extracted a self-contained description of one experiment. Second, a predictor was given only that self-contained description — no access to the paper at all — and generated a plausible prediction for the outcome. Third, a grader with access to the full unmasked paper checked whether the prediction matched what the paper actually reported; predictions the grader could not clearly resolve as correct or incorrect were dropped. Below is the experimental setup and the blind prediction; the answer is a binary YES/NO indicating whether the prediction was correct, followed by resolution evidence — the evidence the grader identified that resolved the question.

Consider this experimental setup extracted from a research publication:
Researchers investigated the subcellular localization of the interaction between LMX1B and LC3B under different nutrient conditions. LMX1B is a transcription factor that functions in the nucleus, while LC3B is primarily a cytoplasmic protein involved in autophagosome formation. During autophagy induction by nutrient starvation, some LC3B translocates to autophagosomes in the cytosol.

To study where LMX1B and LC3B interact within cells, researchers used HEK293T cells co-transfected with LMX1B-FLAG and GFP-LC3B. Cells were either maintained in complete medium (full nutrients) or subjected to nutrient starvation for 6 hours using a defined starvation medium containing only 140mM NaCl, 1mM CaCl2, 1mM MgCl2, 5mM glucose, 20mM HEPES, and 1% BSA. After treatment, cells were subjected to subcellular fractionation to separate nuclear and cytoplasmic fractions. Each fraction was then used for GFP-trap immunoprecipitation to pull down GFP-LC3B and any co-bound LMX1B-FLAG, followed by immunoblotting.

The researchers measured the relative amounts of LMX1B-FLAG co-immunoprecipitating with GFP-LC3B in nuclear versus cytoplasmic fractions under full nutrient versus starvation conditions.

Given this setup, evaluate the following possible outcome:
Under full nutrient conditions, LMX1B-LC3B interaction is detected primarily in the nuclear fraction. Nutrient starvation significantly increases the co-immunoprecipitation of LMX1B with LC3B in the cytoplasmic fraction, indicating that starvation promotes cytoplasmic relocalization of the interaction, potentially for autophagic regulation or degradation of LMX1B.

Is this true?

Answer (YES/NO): YES